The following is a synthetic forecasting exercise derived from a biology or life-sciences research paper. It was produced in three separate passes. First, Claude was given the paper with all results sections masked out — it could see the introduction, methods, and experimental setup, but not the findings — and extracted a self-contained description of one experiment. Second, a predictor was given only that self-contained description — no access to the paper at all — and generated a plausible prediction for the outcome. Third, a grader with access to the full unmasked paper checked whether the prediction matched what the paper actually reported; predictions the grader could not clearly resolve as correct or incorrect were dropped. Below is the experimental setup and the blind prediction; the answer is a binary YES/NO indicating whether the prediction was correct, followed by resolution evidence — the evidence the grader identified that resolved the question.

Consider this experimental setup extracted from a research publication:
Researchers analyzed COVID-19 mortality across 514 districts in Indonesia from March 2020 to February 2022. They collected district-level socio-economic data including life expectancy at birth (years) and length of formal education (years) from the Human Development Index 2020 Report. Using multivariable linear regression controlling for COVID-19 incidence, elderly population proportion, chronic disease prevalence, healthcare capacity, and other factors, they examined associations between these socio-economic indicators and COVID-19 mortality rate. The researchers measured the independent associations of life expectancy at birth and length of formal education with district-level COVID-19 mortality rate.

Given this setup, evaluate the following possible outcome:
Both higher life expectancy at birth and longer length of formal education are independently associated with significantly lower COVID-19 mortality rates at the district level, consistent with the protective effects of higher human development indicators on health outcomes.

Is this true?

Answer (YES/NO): NO